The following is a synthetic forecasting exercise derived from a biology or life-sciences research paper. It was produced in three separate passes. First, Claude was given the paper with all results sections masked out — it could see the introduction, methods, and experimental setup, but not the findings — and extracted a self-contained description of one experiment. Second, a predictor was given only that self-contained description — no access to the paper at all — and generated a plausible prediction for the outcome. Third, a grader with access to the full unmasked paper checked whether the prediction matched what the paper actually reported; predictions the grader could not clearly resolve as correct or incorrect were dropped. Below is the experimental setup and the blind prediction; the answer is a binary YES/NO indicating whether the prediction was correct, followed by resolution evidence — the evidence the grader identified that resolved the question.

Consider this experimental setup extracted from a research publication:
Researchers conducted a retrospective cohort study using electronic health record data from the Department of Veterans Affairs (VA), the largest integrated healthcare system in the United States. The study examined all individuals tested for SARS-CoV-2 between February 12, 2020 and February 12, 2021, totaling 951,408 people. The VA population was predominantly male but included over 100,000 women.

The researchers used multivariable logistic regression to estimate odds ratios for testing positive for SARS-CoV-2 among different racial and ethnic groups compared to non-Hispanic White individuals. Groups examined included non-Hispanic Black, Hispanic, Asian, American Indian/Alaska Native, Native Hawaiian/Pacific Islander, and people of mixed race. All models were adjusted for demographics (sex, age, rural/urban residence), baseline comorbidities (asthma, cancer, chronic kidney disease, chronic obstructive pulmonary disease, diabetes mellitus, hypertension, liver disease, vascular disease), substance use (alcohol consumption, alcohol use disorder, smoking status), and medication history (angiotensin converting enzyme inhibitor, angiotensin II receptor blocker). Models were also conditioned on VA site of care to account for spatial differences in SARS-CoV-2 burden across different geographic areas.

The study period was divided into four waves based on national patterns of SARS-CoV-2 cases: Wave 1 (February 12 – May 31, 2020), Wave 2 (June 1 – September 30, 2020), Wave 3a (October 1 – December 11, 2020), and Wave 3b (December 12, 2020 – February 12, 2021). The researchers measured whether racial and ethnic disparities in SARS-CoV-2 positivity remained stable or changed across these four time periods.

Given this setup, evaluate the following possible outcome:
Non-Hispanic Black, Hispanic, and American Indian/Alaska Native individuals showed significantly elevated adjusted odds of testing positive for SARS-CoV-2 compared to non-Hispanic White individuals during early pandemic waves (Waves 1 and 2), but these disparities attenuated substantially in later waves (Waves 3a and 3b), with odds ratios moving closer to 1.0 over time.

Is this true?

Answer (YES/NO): YES